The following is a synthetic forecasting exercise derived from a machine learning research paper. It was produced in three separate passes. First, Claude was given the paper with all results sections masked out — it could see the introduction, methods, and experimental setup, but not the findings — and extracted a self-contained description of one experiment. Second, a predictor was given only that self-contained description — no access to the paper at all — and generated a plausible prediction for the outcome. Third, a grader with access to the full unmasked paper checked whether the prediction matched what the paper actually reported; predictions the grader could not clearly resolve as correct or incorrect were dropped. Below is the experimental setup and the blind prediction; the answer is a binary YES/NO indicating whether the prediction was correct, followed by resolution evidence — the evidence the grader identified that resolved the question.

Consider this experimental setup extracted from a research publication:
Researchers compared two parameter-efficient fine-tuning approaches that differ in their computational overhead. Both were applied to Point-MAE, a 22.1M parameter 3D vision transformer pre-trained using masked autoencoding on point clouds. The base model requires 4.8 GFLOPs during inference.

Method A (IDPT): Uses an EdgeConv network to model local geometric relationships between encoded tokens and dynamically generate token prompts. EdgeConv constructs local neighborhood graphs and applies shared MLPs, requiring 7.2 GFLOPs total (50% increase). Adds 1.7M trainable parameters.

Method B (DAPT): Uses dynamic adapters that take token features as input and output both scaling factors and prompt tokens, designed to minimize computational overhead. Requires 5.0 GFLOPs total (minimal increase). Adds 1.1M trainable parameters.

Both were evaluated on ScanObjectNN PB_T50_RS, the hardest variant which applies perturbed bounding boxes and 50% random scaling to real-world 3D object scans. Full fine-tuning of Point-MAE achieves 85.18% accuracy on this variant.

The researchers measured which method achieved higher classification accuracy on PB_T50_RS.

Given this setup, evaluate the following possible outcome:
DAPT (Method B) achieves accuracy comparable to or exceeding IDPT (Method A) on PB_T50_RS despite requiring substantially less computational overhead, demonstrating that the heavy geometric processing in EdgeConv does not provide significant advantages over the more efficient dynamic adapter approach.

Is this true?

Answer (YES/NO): YES